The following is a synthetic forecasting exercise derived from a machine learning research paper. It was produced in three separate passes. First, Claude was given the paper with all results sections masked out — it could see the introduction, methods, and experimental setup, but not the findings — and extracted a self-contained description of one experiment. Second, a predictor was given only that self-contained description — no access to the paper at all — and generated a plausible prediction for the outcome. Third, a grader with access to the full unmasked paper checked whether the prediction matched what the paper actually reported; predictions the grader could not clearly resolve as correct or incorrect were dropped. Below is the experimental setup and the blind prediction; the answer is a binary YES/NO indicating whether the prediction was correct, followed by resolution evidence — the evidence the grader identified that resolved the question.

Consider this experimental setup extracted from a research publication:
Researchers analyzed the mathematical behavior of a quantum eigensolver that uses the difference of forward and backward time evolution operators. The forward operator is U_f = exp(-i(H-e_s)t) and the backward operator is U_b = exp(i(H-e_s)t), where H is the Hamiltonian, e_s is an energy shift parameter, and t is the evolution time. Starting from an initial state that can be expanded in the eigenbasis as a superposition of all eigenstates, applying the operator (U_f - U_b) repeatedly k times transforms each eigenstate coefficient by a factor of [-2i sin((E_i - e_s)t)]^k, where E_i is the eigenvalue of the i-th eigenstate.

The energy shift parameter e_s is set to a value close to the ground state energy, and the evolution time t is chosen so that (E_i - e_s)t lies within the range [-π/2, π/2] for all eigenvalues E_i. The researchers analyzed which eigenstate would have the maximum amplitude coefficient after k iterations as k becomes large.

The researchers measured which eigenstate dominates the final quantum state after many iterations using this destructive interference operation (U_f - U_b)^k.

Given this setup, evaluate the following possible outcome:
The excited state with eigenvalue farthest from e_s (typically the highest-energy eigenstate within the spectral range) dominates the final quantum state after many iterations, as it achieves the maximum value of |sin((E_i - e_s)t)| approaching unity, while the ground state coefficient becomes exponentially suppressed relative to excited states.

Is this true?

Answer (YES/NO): YES